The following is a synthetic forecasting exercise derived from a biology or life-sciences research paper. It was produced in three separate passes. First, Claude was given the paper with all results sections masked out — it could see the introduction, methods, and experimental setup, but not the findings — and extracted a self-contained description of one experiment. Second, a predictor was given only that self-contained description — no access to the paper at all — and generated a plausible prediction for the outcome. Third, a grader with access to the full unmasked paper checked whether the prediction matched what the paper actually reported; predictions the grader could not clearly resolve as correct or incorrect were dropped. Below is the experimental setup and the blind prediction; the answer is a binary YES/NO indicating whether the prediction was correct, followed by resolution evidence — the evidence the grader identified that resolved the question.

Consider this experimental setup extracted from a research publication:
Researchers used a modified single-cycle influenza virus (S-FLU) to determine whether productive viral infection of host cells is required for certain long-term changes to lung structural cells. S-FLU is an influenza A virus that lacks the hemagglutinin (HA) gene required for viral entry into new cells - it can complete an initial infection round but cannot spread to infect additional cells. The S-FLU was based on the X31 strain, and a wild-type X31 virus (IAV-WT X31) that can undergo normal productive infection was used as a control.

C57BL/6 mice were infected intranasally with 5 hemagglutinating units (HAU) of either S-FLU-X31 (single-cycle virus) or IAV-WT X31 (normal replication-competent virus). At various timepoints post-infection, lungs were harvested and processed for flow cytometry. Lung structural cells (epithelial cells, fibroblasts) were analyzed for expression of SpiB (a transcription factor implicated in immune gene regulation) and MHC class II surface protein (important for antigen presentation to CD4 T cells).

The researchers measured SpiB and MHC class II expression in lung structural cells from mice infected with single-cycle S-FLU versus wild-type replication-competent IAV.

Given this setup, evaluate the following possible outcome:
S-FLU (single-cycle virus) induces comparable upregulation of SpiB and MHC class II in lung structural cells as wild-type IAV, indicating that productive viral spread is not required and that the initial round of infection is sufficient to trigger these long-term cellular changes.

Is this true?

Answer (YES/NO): NO